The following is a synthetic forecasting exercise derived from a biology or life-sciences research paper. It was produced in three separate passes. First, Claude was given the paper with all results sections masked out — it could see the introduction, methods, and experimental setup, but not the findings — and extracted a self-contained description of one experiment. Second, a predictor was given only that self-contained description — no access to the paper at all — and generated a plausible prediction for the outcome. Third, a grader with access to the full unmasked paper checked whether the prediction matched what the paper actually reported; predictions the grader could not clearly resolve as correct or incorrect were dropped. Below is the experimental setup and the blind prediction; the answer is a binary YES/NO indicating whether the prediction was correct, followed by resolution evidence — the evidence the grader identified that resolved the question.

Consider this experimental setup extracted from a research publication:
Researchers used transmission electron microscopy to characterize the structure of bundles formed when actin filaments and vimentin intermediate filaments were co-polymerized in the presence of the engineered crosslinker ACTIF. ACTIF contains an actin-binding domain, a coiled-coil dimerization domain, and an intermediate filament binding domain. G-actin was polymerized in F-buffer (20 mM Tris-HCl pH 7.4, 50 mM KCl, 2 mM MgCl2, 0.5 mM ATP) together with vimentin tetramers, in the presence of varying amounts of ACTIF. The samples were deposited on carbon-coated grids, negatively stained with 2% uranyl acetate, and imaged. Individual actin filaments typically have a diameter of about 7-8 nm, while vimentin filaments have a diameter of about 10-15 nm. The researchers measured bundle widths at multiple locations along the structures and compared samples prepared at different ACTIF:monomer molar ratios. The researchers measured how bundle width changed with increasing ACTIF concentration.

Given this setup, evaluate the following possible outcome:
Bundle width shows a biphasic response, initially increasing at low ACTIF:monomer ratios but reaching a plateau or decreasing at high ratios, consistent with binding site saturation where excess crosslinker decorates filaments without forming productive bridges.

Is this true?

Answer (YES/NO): NO